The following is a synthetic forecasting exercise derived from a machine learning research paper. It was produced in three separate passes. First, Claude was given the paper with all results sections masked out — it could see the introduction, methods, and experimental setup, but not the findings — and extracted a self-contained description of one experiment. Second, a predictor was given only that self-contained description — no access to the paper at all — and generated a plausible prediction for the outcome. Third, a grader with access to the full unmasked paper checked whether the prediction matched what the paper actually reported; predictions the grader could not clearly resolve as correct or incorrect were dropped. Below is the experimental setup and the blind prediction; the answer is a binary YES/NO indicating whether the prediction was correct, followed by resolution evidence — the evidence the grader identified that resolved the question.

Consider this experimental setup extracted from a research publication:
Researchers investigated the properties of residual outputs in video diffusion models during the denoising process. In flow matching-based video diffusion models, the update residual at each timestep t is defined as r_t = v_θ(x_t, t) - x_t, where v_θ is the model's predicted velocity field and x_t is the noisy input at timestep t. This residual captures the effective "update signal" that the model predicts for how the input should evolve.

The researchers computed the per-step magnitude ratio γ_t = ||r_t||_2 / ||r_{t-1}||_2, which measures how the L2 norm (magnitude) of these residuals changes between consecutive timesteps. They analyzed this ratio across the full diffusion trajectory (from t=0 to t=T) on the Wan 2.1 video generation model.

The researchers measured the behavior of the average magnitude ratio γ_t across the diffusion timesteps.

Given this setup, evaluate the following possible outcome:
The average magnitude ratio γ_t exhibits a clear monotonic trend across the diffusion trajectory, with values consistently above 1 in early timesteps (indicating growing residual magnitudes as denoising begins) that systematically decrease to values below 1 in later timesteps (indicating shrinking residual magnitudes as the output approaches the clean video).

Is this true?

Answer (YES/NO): NO